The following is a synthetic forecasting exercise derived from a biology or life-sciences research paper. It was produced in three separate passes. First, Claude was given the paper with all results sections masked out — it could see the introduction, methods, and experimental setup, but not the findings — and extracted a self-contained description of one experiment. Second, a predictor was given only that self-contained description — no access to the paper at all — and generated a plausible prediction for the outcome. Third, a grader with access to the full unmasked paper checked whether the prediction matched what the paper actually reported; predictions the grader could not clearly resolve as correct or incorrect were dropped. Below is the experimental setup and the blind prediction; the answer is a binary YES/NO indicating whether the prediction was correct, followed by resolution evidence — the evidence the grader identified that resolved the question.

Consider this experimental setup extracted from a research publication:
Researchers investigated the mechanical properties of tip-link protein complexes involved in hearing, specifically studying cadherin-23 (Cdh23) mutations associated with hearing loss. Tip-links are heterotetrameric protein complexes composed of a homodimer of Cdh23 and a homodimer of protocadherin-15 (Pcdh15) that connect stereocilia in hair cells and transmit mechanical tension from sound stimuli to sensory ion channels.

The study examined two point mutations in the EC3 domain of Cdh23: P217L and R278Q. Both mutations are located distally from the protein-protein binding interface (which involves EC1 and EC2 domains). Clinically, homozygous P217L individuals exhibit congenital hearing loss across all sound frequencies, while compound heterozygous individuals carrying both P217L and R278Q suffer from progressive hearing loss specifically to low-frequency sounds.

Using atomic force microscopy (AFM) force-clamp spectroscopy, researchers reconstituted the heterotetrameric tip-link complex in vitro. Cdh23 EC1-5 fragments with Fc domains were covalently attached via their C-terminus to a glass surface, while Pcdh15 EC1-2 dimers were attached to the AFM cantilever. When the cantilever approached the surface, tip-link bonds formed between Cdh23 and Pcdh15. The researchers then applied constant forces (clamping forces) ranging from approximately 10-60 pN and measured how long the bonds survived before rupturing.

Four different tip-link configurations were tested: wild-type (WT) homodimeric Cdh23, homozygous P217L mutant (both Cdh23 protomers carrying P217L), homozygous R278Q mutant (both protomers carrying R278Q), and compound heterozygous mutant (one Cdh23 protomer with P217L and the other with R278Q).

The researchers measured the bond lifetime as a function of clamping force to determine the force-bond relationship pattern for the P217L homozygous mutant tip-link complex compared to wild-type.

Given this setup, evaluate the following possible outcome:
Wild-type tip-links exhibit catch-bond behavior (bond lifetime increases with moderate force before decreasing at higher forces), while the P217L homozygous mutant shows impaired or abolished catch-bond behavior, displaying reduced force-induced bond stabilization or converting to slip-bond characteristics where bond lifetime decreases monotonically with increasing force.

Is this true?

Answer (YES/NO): NO